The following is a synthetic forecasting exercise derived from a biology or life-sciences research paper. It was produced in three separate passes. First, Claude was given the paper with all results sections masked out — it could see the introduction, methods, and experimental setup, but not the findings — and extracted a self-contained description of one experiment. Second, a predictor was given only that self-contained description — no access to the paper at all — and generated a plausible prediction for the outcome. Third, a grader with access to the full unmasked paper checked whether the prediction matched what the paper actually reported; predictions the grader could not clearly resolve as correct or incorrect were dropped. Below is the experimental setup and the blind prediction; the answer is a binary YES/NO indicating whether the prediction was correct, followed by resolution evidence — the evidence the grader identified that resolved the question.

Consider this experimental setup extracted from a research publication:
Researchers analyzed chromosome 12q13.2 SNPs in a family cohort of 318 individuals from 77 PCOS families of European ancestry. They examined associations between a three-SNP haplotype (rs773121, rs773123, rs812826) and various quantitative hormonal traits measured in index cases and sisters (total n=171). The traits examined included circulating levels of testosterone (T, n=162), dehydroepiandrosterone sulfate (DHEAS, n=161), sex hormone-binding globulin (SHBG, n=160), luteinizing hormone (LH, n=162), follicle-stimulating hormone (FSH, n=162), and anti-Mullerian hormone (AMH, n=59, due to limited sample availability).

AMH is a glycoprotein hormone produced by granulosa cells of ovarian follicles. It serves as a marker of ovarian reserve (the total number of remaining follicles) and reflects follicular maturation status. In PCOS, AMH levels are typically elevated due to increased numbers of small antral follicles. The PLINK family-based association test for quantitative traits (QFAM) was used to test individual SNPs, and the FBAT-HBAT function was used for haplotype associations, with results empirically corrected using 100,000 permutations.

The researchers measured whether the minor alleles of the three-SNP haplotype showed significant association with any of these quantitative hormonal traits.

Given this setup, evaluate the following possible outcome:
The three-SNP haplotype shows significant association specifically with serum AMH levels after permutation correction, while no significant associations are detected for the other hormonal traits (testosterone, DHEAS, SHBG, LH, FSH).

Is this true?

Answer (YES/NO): NO